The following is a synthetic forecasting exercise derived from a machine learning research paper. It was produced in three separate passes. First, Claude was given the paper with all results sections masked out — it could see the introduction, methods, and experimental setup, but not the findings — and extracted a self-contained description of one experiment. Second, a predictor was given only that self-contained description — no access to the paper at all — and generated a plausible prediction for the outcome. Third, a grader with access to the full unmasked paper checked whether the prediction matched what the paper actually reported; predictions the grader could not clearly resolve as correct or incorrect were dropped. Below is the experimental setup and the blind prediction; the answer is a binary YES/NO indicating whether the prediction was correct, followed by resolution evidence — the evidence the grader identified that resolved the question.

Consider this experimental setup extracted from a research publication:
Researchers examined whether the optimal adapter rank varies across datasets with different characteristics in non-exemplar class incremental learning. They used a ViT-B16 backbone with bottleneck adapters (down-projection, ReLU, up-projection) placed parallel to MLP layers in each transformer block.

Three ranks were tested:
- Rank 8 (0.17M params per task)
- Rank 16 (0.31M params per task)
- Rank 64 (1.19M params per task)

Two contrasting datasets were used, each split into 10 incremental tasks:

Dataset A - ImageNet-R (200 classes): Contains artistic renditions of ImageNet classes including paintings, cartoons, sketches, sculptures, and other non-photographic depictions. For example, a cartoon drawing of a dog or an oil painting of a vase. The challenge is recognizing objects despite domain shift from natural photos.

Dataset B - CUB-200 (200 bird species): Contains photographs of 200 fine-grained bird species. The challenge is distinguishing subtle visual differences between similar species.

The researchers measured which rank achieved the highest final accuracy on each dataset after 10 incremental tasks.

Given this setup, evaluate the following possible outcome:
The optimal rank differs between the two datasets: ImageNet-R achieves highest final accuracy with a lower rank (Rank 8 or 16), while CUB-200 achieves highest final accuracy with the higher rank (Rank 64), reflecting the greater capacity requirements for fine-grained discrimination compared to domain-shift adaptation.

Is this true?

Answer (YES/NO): YES